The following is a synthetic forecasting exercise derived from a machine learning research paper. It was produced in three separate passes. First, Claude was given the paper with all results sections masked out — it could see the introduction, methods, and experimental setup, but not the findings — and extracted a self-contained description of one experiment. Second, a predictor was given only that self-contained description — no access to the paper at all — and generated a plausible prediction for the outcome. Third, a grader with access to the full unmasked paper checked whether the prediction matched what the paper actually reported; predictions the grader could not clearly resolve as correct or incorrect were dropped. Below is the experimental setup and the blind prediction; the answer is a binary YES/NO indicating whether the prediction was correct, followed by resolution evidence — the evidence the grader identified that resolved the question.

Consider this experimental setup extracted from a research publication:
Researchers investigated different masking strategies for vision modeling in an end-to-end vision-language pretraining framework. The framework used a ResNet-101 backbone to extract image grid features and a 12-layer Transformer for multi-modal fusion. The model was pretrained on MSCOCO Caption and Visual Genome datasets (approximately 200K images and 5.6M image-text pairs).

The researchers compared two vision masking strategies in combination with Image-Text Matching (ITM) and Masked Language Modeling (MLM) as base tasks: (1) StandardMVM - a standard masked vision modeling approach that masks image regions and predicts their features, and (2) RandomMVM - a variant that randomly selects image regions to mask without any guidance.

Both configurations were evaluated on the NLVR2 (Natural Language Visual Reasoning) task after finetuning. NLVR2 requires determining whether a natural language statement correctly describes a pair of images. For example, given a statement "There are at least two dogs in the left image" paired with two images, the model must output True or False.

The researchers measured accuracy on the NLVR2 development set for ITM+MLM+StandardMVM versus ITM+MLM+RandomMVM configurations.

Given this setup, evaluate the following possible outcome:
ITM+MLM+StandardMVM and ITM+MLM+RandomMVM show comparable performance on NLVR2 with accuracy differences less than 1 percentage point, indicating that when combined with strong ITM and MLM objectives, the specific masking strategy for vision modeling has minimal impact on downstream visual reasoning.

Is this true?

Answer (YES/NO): YES